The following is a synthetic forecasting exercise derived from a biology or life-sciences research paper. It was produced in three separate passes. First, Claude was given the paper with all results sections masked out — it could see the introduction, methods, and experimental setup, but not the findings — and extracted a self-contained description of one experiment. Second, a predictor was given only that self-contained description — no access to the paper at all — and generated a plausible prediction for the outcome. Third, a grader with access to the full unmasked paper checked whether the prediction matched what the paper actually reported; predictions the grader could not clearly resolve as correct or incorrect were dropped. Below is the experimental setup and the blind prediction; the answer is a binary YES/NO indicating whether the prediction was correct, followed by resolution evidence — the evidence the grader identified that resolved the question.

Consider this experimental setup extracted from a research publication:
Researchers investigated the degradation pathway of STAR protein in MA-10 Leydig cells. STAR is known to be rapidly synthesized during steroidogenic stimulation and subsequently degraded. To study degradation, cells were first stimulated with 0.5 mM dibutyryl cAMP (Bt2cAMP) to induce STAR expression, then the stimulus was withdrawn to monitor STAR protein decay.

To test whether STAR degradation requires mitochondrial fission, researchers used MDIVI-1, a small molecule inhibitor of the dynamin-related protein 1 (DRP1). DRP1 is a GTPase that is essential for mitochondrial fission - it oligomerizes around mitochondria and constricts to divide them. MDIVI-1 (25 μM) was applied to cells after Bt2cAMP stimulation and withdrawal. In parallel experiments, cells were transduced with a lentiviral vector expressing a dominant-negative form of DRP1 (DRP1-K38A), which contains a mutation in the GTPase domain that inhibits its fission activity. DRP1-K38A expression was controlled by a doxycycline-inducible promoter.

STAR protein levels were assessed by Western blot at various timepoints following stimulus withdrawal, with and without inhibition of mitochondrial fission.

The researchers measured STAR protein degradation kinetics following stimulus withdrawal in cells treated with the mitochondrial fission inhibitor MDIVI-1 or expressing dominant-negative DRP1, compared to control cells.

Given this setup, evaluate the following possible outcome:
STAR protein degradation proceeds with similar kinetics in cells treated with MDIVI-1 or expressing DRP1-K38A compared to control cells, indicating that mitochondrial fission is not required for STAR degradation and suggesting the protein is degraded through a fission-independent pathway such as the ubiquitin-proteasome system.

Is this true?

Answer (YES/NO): NO